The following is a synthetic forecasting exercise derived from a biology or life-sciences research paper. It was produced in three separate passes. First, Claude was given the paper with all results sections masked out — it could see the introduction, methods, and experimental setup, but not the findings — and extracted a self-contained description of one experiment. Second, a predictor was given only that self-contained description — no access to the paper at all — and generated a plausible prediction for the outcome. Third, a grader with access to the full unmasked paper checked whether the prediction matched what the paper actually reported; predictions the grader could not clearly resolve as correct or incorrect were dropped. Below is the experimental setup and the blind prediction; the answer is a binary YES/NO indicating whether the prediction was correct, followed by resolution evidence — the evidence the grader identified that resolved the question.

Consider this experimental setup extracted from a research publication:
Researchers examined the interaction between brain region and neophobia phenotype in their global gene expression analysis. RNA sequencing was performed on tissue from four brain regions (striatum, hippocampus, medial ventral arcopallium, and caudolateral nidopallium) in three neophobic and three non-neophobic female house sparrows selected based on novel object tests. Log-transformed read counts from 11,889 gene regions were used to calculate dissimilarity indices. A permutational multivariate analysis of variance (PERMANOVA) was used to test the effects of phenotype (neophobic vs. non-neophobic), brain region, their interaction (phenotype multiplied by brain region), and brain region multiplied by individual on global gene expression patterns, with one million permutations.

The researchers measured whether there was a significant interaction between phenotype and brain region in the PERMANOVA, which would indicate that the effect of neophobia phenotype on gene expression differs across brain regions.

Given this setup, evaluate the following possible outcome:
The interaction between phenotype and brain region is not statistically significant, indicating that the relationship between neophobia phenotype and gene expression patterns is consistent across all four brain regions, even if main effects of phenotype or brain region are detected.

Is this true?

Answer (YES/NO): NO